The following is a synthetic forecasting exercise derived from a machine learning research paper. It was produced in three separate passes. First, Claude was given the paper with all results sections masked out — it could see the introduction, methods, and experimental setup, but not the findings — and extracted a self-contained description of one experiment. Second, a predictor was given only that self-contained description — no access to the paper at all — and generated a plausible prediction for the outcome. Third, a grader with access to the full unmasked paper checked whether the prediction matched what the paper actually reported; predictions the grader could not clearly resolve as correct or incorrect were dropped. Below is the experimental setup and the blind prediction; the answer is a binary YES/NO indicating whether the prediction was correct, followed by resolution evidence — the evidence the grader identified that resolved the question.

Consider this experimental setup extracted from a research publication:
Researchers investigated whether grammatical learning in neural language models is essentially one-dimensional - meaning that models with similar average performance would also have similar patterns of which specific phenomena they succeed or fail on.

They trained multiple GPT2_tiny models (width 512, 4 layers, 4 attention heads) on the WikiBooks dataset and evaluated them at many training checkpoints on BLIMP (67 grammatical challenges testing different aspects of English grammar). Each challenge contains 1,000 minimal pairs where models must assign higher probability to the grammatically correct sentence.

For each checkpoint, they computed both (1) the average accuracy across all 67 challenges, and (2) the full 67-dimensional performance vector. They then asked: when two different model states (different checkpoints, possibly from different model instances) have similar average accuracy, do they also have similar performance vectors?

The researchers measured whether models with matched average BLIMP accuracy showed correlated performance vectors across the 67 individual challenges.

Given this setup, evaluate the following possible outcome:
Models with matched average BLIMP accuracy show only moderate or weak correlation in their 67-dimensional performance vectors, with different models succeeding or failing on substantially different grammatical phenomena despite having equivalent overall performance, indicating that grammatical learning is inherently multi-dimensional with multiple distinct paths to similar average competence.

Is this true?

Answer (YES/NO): NO